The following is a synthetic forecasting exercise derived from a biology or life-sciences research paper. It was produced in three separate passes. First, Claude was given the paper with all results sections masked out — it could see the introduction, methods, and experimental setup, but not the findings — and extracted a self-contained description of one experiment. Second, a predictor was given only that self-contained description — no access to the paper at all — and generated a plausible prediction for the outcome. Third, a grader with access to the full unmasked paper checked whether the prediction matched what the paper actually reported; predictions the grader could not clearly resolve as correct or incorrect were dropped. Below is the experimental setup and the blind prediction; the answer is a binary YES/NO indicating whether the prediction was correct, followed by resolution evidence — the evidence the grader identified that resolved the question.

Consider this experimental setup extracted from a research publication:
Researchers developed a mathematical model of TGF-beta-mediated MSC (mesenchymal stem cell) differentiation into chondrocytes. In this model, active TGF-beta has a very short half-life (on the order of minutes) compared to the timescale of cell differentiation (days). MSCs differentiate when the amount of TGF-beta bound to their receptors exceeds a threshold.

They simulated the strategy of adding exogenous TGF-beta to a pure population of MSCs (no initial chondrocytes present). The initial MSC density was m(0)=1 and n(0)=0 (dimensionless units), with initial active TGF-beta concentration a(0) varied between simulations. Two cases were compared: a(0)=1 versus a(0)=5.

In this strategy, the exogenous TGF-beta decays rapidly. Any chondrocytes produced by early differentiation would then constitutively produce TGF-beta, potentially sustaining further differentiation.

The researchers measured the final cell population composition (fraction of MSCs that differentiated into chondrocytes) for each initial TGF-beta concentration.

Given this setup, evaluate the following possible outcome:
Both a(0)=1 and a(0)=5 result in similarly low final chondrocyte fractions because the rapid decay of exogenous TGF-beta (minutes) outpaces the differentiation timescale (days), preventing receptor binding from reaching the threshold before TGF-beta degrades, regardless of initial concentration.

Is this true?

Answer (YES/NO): NO